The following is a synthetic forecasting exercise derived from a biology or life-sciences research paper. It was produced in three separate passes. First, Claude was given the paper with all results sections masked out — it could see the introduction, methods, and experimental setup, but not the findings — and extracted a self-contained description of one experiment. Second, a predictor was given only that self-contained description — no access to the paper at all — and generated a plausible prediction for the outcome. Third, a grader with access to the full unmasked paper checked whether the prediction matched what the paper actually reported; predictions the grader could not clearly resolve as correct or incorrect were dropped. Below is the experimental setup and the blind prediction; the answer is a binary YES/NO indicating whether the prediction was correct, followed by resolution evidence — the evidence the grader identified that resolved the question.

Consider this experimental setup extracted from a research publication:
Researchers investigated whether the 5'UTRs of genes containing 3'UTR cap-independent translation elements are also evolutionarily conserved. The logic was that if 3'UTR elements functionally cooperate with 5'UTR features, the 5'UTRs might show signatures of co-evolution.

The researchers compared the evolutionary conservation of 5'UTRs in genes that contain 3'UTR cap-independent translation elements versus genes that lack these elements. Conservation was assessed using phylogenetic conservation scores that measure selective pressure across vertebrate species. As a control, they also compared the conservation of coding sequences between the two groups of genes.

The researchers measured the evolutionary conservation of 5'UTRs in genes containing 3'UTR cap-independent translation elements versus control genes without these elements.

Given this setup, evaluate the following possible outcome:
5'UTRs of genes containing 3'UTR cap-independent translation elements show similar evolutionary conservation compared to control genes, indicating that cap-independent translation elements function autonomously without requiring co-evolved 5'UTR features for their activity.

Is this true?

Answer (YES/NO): NO